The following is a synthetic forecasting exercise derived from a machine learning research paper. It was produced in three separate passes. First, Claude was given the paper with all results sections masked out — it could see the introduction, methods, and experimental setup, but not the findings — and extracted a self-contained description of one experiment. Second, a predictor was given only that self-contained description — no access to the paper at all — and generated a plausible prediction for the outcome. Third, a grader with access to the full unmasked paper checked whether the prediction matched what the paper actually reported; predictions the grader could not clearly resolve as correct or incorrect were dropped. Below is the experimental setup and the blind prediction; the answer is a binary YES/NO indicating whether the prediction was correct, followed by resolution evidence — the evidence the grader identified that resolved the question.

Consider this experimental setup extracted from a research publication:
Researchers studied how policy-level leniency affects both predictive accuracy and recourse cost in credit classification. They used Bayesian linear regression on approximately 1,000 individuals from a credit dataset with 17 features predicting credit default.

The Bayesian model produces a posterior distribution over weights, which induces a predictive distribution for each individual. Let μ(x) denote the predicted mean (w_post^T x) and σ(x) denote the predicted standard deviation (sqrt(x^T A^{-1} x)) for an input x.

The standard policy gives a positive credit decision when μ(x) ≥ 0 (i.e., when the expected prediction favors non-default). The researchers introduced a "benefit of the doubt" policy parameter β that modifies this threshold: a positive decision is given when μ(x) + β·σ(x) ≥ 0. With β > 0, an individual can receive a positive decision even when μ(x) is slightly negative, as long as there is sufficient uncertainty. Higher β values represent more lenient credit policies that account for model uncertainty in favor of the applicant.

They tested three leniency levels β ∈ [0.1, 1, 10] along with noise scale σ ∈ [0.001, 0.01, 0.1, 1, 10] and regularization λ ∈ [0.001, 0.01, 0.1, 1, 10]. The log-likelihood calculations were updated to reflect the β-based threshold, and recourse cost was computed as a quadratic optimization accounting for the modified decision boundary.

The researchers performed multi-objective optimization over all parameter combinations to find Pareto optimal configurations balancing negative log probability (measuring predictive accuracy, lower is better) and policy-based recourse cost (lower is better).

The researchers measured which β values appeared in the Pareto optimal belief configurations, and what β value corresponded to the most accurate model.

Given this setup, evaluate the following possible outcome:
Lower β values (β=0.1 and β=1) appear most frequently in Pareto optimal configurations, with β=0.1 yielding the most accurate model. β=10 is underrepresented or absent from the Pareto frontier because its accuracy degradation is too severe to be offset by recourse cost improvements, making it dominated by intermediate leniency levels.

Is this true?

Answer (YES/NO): NO